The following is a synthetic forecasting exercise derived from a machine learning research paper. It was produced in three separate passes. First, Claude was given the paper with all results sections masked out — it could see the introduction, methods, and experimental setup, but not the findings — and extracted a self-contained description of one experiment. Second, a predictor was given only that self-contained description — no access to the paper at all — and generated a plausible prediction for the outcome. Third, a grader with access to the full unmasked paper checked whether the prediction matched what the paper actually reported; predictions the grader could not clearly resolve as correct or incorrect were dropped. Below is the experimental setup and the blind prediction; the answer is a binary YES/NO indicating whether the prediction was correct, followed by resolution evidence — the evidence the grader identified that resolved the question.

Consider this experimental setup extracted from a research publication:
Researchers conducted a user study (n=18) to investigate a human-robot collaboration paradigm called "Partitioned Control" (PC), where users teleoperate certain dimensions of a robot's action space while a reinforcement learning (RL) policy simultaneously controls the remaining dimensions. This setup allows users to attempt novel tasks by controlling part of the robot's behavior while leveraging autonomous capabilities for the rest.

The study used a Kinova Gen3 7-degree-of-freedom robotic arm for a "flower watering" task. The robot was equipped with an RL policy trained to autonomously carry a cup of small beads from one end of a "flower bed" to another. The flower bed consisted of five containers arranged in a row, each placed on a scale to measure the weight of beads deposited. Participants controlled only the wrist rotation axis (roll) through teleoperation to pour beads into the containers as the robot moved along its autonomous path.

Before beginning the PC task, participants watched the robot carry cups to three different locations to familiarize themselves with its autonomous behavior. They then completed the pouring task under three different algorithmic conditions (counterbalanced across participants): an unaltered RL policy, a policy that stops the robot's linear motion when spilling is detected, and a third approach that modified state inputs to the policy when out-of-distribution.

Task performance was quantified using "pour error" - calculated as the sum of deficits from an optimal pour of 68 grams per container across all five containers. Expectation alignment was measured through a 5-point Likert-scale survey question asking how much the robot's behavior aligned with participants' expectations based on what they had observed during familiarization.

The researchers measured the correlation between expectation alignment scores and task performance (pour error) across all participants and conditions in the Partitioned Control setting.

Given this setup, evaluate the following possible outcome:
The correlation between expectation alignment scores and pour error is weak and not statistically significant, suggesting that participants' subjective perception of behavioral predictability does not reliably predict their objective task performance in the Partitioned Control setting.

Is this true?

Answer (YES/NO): NO